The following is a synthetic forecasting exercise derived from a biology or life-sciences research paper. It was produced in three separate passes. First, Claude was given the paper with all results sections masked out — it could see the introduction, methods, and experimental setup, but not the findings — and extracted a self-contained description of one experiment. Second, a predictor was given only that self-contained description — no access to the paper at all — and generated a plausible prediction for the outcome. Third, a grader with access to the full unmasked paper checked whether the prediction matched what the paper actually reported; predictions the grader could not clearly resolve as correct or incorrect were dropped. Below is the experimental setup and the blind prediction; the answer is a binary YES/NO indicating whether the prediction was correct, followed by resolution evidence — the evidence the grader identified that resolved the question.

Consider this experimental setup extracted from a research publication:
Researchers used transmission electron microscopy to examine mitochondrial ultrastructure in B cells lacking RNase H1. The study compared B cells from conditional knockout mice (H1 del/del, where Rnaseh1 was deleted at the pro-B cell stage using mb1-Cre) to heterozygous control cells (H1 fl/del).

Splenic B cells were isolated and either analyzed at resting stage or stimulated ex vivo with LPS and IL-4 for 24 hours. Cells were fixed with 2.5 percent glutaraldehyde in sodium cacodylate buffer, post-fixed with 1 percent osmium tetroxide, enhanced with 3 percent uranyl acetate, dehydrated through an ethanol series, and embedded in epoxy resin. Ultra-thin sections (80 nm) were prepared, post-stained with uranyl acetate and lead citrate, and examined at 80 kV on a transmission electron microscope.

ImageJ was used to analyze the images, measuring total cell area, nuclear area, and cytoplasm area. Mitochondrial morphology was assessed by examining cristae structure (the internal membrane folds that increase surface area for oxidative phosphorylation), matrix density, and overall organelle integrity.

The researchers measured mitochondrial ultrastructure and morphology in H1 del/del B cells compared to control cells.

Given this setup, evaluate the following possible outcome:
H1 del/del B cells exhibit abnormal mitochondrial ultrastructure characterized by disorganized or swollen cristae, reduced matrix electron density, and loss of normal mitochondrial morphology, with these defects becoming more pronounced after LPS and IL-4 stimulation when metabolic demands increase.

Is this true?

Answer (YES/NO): NO